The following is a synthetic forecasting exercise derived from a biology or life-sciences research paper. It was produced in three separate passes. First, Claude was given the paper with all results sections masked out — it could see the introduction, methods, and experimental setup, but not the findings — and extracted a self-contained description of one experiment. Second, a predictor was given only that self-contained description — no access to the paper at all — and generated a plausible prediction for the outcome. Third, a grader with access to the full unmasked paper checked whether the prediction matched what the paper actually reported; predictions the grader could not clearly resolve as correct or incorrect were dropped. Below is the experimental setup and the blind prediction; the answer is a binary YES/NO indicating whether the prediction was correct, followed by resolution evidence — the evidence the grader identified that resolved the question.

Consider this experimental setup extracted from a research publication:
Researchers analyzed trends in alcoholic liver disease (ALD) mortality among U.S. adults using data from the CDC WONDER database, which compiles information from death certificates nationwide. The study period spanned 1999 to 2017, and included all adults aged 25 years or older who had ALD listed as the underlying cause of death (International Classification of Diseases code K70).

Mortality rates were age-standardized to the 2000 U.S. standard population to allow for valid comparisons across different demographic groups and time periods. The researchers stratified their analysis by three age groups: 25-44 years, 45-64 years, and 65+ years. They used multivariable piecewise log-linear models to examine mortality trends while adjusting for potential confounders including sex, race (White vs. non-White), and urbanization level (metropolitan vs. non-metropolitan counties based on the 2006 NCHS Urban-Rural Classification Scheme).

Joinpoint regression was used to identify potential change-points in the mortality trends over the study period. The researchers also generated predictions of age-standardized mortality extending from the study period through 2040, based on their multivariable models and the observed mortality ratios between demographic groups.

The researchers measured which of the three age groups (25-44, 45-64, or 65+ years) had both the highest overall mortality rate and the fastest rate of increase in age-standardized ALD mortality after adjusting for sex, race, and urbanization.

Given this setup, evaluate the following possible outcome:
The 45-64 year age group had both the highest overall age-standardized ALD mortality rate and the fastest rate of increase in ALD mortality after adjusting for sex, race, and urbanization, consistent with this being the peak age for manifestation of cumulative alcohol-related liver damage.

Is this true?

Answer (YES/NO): NO